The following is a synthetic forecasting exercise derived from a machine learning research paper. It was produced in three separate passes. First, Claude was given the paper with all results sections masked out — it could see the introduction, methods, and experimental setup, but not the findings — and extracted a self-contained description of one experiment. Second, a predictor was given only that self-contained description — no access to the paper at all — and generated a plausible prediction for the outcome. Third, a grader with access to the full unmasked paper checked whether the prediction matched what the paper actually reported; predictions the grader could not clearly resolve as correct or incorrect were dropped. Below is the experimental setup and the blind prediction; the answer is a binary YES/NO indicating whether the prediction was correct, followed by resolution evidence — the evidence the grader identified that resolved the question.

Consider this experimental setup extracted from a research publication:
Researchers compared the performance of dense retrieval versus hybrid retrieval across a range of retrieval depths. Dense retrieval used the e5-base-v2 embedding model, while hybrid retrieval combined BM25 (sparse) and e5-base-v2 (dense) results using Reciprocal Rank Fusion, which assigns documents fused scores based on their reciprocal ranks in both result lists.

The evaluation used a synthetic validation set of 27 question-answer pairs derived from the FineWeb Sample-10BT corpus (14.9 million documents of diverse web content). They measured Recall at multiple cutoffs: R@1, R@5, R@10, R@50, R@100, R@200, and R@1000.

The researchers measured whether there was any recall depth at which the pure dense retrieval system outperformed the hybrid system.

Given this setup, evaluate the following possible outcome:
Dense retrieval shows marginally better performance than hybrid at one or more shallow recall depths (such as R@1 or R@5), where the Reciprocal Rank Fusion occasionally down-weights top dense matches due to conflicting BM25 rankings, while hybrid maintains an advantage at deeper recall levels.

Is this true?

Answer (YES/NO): NO